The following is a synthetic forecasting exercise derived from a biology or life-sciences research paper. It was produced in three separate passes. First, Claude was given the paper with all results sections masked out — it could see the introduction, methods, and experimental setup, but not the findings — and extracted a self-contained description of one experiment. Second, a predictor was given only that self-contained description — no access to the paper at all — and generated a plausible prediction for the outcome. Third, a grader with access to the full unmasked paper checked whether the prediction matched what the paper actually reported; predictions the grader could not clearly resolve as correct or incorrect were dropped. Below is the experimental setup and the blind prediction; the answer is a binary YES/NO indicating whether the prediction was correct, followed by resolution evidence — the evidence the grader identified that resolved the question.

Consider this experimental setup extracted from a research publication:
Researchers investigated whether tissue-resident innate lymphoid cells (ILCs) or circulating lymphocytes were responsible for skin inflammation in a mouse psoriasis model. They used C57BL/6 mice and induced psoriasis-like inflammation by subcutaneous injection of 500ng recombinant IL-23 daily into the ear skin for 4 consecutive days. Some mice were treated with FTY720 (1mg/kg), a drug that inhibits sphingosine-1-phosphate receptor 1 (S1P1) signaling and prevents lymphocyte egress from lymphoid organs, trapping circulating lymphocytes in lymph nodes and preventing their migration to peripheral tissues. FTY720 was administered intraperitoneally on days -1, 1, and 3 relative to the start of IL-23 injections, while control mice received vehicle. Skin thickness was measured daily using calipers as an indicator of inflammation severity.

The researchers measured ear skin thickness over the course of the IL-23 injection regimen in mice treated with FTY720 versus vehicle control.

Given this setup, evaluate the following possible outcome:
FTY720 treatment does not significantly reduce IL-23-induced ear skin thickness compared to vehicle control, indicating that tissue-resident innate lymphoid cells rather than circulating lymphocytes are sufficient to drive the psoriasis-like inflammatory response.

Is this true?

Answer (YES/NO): YES